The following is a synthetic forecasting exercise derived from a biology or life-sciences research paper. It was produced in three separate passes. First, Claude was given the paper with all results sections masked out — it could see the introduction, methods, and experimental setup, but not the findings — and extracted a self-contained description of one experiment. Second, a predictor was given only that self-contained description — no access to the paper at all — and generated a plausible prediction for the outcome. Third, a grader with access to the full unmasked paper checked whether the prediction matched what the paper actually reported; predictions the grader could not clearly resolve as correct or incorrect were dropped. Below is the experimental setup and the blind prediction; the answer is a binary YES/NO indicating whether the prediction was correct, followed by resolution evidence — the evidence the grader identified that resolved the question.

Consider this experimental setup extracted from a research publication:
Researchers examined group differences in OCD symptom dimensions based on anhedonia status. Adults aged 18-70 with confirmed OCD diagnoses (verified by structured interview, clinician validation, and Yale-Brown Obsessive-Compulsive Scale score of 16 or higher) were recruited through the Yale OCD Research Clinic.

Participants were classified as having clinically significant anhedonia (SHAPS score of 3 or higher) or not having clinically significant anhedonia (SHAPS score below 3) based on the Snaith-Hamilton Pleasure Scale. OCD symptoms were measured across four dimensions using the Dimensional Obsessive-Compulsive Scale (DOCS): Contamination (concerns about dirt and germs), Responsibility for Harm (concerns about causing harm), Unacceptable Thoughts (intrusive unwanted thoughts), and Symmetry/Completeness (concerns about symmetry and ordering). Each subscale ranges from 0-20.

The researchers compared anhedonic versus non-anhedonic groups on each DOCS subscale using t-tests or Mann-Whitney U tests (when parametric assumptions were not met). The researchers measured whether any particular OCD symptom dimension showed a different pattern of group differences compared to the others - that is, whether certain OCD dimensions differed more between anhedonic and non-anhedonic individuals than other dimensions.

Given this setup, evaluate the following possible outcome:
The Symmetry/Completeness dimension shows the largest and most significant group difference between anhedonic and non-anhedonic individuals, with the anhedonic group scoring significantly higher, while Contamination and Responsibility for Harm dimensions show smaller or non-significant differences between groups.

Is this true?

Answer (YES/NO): NO